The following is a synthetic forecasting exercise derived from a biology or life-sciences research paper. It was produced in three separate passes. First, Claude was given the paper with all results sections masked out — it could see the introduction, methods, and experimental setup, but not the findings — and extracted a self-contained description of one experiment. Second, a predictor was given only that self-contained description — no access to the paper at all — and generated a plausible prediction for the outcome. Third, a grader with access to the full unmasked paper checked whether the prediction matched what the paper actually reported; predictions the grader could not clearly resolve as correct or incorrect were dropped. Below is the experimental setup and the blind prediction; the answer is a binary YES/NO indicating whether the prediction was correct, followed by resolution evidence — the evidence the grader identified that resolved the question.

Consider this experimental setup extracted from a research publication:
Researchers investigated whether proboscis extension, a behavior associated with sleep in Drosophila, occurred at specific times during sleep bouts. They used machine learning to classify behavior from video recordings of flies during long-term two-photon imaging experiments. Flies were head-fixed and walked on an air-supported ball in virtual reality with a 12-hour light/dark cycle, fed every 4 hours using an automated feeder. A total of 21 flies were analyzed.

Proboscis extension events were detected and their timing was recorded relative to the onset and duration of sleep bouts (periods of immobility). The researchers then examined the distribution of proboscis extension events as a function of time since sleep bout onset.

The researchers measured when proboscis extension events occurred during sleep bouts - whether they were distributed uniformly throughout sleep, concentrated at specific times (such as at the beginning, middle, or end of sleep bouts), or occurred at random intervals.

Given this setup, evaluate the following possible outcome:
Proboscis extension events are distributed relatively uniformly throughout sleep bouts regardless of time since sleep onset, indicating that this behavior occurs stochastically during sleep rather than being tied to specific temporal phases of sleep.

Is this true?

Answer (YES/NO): NO